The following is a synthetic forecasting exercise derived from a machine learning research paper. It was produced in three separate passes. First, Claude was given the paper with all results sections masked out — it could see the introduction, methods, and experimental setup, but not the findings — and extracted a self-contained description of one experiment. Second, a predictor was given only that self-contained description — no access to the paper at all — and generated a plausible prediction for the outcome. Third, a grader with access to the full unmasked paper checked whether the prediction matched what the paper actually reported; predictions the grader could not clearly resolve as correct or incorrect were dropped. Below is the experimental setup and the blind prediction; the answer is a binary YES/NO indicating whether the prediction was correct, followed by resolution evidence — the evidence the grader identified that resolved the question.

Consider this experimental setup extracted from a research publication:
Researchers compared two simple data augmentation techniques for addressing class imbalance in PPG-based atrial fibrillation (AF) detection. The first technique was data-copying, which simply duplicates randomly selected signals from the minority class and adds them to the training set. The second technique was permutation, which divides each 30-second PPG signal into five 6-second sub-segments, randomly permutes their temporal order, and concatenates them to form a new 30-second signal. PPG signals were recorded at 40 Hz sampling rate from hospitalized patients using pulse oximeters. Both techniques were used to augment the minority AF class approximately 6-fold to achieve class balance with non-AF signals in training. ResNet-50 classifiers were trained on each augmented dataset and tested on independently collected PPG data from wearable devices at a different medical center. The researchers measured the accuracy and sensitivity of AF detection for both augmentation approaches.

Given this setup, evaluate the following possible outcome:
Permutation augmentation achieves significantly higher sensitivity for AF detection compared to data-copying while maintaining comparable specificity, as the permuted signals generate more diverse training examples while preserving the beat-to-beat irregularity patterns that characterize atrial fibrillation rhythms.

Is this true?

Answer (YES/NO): NO